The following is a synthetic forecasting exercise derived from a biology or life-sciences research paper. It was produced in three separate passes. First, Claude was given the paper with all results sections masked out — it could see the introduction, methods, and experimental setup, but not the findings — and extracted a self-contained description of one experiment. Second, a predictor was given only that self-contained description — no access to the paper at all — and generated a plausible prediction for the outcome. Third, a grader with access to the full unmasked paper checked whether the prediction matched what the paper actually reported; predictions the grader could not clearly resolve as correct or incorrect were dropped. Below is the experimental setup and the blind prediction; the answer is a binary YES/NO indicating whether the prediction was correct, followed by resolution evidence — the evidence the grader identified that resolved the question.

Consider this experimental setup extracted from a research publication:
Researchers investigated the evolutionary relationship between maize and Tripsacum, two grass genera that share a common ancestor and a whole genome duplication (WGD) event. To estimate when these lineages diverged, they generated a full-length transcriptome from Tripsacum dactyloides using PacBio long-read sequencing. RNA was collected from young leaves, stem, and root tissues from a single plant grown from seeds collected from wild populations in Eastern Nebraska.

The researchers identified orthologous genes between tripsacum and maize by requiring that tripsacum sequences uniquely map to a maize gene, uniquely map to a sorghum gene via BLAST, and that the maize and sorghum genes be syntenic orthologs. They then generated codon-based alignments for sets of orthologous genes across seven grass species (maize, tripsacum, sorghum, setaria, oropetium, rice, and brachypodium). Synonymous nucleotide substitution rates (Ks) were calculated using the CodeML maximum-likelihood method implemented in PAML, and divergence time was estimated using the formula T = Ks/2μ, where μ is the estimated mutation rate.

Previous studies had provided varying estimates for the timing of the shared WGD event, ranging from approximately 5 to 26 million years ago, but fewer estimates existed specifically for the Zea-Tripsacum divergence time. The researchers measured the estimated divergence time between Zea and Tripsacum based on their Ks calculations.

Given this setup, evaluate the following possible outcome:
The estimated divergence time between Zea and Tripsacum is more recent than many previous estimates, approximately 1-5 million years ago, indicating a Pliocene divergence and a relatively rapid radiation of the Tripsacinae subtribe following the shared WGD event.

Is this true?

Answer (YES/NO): NO